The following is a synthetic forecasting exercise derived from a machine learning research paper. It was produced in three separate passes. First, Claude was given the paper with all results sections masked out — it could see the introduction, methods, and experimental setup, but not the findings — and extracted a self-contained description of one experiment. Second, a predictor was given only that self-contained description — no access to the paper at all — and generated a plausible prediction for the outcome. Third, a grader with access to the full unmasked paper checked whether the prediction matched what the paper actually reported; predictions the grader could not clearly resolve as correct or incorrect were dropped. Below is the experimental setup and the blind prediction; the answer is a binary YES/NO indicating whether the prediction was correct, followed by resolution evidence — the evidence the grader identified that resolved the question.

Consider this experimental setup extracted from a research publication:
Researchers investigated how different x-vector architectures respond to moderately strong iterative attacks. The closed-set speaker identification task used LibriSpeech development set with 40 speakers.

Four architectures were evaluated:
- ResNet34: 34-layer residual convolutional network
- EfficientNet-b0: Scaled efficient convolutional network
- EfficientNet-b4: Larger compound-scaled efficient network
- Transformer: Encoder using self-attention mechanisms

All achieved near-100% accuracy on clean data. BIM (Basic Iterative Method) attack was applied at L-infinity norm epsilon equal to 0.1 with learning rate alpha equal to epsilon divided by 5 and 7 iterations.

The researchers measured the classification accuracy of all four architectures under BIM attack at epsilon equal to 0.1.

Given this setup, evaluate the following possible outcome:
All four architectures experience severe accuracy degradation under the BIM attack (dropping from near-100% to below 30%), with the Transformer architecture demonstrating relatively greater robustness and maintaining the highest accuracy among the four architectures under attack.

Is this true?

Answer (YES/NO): NO